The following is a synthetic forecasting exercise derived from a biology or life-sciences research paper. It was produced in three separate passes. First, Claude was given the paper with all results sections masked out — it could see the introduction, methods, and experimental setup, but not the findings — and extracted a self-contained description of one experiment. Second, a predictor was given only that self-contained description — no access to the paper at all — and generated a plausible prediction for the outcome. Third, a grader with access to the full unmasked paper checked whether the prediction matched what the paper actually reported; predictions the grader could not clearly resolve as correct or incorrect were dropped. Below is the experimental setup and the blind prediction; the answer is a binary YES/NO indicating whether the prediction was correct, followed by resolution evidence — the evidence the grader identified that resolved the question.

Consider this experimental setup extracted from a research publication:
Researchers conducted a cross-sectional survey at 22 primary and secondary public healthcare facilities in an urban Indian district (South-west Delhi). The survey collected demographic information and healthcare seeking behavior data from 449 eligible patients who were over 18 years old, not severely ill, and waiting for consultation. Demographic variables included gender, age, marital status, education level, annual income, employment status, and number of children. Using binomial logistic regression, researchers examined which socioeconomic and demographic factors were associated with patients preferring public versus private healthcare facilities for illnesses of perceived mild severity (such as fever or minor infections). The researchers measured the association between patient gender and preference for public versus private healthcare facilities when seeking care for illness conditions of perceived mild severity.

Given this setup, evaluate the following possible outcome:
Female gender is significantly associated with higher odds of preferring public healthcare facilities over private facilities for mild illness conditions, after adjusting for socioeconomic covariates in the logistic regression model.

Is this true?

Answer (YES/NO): NO